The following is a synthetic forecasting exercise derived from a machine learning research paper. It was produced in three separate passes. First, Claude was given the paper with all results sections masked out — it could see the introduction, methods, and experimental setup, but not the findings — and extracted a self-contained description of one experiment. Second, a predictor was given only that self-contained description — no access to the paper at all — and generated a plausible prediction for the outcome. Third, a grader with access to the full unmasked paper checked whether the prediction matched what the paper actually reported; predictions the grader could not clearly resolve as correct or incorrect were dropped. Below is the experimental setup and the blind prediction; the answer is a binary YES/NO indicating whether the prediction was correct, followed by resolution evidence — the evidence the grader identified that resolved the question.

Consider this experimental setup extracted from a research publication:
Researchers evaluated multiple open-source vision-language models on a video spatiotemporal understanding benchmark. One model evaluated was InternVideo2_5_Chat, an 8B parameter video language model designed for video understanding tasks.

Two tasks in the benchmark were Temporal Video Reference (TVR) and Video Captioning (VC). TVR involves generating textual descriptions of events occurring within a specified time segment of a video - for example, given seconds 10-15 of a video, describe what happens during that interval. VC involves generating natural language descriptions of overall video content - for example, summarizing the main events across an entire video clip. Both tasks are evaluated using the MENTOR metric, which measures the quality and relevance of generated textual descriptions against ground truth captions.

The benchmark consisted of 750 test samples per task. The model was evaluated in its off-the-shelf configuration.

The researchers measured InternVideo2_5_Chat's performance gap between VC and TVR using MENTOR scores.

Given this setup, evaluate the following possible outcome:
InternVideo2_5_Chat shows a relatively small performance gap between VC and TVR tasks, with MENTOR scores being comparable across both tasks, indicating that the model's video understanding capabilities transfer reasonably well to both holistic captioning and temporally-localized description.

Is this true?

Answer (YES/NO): NO